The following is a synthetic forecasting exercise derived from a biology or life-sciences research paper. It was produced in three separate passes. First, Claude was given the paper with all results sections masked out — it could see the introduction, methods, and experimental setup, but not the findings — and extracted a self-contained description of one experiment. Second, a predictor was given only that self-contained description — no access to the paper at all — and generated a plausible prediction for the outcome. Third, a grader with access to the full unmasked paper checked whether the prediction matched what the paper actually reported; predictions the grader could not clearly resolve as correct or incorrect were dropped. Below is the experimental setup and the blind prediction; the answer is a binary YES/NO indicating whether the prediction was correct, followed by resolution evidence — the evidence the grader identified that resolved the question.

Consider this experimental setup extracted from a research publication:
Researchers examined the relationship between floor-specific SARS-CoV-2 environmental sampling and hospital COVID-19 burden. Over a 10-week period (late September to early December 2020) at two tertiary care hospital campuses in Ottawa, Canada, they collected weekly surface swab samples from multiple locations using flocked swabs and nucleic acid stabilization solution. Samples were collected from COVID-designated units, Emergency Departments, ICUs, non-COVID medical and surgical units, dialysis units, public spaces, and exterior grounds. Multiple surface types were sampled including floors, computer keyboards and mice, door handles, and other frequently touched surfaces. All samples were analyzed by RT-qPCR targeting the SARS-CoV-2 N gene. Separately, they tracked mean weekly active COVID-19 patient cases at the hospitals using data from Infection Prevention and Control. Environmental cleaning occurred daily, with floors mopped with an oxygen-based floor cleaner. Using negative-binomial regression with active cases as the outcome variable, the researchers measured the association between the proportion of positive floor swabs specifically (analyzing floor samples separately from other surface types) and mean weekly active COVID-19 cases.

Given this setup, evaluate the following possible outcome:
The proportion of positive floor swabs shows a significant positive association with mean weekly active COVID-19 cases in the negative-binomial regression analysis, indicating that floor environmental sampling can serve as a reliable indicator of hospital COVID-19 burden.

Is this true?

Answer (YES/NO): YES